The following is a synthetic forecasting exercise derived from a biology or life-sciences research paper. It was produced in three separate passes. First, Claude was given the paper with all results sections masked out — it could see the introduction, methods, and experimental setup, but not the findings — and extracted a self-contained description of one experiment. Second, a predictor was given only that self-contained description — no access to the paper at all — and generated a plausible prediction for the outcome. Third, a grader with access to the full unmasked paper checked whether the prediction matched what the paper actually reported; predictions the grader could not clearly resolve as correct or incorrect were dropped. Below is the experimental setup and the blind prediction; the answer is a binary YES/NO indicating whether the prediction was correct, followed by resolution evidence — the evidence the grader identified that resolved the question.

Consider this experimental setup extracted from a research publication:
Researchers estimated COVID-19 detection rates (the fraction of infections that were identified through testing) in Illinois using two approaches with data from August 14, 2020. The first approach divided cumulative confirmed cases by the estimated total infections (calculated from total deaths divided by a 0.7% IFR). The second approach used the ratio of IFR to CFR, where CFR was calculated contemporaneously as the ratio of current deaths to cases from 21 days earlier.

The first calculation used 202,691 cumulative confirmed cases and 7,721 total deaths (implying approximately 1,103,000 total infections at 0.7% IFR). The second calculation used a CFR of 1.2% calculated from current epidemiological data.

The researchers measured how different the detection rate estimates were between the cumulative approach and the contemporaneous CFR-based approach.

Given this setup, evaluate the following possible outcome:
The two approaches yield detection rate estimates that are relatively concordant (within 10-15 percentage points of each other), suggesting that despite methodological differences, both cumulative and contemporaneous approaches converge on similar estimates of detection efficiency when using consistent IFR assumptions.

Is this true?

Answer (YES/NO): NO